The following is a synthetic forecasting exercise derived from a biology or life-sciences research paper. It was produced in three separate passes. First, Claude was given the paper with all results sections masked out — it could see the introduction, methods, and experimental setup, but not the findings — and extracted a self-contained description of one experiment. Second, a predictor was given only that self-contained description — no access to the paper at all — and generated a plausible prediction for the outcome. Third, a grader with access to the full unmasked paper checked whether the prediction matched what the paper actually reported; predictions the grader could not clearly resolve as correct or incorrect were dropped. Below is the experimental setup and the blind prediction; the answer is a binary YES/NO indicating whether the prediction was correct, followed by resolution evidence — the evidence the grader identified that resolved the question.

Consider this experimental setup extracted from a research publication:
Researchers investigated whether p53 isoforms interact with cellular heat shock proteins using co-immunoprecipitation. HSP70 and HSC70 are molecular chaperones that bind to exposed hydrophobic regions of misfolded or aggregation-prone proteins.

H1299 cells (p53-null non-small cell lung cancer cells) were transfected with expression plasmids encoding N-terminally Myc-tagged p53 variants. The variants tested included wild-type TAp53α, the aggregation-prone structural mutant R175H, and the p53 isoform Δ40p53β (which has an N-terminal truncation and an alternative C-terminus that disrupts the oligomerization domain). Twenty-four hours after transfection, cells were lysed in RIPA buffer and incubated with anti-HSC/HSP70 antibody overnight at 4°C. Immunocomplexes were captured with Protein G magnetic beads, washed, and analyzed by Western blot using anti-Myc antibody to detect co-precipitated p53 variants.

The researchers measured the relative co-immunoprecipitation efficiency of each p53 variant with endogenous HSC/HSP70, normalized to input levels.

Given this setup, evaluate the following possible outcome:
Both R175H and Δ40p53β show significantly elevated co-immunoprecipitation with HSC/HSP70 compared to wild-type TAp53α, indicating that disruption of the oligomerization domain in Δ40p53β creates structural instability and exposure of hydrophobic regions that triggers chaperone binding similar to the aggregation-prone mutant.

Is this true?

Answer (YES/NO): NO